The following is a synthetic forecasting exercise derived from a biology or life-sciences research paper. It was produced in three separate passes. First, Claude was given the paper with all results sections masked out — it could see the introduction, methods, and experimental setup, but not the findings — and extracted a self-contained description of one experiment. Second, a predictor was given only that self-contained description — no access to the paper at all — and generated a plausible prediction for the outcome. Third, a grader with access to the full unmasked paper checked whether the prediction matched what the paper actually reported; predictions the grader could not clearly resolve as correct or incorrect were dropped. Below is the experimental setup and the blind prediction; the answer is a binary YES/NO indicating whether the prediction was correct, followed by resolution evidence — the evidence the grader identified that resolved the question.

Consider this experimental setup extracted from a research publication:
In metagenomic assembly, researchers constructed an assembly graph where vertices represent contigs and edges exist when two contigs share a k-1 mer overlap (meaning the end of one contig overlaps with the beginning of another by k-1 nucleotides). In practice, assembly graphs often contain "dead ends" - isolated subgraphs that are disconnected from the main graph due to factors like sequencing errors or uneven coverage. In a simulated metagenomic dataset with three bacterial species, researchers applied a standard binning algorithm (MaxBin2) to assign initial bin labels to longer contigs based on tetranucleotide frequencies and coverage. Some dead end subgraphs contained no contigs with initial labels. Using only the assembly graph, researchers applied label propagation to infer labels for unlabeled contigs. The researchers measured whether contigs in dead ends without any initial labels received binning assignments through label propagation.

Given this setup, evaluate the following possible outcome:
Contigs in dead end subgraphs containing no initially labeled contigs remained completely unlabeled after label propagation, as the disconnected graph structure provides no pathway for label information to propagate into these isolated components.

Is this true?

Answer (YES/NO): YES